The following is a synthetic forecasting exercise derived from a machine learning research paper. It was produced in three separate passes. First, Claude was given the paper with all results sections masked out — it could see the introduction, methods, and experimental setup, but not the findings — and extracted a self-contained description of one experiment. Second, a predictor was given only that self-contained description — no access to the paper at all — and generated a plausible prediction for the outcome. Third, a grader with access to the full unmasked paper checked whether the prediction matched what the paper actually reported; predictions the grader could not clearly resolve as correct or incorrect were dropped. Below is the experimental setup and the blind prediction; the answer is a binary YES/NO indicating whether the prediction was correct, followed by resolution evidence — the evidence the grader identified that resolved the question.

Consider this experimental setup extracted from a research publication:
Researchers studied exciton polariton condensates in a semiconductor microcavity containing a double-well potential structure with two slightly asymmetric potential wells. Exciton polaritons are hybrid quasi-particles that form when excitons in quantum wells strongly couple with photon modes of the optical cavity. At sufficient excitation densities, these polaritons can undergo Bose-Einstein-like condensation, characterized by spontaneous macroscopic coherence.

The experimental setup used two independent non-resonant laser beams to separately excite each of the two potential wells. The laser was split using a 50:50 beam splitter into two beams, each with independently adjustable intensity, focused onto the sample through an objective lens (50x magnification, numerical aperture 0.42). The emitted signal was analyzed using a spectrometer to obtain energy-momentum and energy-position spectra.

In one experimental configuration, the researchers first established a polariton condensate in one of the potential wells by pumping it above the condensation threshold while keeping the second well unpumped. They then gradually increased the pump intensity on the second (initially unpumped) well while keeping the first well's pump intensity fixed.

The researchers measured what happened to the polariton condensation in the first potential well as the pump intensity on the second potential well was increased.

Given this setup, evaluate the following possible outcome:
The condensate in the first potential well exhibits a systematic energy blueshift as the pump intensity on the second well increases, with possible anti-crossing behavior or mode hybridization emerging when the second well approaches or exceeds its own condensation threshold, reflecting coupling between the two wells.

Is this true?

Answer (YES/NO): NO